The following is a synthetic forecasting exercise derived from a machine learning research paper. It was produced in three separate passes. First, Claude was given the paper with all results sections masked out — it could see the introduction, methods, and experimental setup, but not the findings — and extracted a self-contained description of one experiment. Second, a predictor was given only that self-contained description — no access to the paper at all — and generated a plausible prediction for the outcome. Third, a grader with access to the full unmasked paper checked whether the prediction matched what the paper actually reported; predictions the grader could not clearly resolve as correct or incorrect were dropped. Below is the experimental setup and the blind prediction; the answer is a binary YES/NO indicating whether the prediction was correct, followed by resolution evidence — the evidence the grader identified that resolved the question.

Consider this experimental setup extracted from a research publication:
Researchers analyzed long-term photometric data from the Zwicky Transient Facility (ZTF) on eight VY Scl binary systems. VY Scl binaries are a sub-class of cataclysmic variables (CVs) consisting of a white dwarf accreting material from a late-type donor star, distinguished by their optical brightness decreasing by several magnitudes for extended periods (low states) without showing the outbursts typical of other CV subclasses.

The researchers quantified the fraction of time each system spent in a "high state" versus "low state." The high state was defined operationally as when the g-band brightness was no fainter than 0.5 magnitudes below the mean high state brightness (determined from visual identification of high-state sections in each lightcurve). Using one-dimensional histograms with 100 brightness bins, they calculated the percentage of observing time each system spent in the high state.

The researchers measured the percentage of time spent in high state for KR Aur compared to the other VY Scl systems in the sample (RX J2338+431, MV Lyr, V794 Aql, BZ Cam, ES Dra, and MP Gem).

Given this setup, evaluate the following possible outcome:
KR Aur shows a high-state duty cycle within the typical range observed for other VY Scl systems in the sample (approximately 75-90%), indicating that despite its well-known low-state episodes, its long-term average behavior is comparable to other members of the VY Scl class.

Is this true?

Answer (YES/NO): NO